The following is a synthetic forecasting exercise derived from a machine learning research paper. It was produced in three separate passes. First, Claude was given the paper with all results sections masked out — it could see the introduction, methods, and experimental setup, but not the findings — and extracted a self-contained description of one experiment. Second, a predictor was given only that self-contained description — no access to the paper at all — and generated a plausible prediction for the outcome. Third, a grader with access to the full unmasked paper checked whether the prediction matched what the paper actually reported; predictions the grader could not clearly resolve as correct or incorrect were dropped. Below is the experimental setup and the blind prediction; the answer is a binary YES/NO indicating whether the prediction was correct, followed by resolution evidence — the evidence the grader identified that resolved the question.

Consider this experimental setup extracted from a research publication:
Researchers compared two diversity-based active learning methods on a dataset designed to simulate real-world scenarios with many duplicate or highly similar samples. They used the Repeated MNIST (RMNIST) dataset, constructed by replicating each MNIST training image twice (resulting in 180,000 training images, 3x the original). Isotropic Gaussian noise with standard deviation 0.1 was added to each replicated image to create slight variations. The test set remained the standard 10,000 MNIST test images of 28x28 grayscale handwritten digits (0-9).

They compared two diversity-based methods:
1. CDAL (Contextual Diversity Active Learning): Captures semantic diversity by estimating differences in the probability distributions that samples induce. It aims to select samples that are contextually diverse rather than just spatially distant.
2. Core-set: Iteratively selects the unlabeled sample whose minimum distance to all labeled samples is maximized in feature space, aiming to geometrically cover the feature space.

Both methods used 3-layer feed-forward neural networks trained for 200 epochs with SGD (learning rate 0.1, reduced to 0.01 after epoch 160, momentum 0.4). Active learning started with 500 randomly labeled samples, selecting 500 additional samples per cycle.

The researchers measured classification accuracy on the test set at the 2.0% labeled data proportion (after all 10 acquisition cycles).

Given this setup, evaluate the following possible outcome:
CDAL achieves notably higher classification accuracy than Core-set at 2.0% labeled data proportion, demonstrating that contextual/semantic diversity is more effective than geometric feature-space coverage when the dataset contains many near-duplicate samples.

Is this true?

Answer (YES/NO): NO